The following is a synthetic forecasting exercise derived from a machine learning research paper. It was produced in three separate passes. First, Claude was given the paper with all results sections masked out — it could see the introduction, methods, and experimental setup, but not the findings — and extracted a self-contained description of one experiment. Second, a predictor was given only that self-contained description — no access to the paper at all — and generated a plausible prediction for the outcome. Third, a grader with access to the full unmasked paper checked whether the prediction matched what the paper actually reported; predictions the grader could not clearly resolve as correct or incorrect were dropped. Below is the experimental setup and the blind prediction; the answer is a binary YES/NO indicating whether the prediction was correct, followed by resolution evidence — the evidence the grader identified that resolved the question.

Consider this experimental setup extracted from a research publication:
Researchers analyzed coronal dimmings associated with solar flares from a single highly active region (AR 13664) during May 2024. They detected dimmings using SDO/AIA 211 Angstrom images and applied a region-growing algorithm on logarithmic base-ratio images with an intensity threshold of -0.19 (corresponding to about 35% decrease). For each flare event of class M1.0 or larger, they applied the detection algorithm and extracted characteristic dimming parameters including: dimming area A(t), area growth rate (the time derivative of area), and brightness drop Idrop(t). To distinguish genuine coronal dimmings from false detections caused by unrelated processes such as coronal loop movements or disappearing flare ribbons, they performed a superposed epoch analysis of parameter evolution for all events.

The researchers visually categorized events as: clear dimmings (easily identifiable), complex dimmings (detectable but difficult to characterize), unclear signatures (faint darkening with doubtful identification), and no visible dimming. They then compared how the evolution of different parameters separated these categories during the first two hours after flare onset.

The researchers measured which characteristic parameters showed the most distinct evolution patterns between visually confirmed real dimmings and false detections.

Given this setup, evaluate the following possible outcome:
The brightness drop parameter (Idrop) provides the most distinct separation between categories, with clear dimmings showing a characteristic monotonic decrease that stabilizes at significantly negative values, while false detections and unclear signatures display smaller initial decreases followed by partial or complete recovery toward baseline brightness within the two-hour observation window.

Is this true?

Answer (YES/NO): NO